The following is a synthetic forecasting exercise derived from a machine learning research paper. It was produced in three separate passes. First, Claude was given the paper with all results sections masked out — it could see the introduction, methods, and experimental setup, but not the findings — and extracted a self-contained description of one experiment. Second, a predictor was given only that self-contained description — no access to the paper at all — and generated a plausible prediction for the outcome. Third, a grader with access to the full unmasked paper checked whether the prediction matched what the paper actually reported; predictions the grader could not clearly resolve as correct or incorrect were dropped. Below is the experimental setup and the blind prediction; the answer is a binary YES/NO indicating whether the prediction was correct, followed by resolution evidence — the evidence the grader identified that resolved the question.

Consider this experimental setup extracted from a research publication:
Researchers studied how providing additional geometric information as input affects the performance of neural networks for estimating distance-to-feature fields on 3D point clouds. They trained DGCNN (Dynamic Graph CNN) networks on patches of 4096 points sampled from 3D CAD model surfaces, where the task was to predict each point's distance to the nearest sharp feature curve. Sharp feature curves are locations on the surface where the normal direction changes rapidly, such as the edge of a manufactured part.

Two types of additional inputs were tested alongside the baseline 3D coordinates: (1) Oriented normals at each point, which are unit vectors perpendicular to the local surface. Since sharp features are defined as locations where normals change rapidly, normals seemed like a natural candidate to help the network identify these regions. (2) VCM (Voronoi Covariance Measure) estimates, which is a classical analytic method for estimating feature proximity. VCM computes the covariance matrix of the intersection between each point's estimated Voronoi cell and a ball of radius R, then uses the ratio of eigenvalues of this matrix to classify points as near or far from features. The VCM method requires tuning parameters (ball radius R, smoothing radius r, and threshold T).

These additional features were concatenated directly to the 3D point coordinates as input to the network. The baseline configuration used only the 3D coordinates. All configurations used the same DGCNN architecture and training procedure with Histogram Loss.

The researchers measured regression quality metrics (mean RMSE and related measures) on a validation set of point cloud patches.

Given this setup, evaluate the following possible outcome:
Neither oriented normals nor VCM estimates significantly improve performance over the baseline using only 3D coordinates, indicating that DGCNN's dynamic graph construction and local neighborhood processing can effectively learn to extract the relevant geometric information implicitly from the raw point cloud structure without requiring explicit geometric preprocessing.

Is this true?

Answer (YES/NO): NO